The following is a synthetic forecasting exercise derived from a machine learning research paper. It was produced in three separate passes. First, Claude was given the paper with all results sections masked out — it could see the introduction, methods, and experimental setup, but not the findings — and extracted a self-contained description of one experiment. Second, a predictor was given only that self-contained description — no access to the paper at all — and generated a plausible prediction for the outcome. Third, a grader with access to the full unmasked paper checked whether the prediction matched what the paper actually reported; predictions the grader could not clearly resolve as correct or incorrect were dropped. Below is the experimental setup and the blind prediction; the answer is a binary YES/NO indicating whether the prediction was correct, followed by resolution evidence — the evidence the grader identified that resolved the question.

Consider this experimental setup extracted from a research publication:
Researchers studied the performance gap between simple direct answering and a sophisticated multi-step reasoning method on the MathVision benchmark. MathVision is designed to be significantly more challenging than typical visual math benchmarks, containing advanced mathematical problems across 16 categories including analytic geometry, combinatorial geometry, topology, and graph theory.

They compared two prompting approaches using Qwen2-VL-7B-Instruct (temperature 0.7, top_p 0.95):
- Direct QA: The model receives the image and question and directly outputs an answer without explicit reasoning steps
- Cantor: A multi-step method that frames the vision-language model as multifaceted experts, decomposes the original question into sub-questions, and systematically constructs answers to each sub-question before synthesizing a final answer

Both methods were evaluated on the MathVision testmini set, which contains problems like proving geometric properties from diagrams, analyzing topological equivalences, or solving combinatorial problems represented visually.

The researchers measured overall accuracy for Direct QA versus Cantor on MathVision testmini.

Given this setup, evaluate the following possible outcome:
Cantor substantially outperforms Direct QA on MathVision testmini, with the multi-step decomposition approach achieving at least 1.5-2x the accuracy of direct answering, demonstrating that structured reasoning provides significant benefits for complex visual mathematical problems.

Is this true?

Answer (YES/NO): NO